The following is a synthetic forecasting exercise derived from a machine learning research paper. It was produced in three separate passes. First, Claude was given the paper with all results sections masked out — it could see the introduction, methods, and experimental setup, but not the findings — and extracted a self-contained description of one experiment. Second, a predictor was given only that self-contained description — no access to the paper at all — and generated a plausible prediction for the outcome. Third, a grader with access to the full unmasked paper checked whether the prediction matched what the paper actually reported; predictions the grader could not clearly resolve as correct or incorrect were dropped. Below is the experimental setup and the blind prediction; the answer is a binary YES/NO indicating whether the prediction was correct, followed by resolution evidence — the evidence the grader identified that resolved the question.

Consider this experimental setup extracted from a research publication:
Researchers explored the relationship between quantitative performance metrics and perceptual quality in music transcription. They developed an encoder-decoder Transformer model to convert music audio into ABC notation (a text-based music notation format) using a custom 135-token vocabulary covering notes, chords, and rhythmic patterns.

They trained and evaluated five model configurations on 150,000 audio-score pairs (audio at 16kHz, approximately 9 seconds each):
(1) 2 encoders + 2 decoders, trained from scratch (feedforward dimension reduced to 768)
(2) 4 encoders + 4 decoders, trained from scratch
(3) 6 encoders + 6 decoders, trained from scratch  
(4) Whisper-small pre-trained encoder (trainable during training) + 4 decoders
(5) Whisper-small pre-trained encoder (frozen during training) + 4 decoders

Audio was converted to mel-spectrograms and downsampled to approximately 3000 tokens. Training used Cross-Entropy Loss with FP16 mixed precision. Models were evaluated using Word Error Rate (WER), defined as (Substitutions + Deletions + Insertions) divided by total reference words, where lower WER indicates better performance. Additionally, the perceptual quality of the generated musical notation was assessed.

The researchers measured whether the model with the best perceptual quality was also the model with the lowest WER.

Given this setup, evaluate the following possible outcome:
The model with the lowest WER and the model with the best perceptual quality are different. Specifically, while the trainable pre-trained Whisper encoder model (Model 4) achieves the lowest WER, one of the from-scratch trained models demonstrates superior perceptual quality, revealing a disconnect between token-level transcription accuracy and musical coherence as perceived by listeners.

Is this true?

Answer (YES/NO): NO